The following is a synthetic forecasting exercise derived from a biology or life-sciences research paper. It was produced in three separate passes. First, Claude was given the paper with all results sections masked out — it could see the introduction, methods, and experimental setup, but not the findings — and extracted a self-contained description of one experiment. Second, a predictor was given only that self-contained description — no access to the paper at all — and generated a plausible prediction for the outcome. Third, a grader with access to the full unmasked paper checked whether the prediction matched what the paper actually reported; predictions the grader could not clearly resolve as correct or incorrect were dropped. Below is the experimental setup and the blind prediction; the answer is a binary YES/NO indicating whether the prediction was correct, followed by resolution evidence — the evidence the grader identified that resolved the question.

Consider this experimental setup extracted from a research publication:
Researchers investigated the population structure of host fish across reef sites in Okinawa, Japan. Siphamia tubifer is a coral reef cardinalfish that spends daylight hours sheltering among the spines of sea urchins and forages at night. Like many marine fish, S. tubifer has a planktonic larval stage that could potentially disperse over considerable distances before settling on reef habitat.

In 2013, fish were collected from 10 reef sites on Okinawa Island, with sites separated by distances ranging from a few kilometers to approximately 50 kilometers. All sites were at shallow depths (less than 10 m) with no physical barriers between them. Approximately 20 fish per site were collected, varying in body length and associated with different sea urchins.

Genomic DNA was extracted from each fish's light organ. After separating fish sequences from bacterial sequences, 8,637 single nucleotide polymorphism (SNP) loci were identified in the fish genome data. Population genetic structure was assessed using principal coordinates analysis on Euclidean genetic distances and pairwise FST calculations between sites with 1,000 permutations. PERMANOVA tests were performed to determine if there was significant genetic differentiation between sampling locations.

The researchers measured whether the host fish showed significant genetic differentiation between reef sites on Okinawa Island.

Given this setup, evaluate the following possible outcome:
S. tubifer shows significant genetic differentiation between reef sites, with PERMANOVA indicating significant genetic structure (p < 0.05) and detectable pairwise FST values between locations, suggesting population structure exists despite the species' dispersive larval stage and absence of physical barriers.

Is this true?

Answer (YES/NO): NO